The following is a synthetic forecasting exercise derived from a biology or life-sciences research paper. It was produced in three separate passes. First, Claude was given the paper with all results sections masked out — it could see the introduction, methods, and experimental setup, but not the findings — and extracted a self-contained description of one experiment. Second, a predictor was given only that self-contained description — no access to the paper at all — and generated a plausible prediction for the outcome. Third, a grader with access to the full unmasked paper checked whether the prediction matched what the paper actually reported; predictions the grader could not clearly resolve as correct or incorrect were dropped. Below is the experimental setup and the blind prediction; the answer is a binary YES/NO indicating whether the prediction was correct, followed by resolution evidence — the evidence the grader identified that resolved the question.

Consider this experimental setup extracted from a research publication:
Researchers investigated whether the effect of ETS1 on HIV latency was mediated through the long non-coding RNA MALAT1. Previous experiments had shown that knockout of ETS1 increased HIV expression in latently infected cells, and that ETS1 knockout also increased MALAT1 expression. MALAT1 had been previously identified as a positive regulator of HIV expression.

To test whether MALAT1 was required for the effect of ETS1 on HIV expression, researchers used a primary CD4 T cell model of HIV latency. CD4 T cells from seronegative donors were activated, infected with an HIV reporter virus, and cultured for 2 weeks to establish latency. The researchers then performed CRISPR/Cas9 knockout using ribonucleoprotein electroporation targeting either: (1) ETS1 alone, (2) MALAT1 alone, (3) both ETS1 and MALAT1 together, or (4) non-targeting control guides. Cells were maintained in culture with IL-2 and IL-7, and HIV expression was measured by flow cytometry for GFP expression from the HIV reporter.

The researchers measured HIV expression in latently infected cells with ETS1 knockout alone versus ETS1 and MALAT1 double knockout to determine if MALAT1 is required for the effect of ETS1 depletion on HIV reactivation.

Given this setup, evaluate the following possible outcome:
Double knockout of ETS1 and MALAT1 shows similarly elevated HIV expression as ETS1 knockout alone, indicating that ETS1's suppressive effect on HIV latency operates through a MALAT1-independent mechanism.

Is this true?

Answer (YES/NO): NO